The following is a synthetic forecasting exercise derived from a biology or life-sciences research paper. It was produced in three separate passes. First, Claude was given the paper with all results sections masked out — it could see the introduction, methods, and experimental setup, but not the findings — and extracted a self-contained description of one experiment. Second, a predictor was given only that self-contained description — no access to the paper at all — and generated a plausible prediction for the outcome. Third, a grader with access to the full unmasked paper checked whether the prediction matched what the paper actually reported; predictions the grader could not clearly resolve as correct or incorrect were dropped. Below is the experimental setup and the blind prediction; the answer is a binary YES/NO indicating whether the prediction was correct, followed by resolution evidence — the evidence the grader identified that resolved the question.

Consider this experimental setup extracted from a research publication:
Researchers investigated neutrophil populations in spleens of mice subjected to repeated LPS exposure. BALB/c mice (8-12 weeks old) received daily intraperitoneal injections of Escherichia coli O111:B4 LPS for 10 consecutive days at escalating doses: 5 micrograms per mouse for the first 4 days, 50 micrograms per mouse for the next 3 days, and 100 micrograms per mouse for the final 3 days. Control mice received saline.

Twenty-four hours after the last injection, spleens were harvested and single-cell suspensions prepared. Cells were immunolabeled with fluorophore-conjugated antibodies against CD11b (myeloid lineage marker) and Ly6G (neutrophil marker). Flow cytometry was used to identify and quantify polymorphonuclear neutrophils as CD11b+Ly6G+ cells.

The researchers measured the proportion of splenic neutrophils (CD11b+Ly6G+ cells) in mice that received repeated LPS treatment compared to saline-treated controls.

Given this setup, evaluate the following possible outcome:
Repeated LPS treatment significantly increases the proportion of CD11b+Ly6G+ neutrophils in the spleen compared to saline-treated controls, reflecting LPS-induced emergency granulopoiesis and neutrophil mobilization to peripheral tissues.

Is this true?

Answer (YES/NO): YES